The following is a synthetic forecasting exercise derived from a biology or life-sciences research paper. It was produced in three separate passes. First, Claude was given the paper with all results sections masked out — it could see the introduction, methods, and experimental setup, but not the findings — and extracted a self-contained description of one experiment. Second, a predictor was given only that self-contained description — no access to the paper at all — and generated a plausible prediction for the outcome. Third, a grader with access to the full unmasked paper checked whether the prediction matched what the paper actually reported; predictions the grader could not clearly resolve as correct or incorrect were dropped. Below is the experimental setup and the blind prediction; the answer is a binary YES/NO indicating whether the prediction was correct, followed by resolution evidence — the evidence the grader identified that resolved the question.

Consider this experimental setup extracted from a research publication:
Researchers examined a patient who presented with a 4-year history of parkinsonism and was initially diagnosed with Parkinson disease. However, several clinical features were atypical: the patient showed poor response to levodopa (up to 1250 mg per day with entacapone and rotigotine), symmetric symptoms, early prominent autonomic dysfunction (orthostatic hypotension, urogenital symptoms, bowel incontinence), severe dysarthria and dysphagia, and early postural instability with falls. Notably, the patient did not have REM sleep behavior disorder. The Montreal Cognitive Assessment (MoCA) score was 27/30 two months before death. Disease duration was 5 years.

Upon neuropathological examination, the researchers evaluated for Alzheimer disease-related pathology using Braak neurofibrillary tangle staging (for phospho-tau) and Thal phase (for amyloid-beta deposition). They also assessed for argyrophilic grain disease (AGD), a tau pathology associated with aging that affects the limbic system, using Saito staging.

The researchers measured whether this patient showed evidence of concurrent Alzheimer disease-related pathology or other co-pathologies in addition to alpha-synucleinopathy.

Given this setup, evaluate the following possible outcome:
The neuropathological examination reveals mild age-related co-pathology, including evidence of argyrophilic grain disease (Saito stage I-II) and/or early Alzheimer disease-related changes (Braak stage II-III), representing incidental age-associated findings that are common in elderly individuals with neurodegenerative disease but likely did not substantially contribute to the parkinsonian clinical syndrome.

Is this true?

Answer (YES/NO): YES